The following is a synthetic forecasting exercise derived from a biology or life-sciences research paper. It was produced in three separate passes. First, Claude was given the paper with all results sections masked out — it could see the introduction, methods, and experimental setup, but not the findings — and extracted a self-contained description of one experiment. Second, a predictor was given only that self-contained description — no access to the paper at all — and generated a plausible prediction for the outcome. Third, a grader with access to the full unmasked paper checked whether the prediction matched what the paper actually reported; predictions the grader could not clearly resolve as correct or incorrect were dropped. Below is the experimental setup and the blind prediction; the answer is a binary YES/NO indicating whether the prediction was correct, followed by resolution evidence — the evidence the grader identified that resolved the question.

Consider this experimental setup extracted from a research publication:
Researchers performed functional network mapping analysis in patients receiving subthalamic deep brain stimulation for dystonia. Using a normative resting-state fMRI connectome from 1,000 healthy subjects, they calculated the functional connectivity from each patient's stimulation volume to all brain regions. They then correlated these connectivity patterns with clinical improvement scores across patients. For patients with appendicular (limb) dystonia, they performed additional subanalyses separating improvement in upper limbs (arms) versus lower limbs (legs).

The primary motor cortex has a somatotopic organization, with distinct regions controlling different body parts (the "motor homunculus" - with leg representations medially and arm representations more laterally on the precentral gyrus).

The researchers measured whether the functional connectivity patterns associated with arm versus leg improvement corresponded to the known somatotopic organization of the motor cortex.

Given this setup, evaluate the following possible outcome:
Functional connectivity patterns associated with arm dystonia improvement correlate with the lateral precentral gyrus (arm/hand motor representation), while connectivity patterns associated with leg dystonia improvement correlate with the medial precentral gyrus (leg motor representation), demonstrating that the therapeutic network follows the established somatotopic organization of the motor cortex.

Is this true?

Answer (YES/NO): YES